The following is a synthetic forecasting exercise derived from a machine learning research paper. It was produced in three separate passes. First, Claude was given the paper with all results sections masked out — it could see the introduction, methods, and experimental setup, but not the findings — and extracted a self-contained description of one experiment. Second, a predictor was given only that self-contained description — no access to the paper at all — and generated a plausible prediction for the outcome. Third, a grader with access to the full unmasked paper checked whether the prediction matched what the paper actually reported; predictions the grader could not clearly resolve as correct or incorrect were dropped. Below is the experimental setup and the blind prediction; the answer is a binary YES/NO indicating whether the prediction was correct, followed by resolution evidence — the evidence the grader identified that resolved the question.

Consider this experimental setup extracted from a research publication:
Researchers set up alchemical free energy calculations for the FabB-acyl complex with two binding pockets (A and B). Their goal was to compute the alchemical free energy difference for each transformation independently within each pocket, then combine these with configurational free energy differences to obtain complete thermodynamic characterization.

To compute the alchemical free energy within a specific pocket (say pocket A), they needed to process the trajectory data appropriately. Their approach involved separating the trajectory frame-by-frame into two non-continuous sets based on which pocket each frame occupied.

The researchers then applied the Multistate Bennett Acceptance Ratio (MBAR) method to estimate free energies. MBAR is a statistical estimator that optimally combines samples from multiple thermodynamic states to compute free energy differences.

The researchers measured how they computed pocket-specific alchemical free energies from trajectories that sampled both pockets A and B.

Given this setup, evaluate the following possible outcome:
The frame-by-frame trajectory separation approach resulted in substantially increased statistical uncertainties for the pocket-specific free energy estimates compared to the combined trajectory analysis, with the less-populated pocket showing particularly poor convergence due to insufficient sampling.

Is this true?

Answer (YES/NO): NO